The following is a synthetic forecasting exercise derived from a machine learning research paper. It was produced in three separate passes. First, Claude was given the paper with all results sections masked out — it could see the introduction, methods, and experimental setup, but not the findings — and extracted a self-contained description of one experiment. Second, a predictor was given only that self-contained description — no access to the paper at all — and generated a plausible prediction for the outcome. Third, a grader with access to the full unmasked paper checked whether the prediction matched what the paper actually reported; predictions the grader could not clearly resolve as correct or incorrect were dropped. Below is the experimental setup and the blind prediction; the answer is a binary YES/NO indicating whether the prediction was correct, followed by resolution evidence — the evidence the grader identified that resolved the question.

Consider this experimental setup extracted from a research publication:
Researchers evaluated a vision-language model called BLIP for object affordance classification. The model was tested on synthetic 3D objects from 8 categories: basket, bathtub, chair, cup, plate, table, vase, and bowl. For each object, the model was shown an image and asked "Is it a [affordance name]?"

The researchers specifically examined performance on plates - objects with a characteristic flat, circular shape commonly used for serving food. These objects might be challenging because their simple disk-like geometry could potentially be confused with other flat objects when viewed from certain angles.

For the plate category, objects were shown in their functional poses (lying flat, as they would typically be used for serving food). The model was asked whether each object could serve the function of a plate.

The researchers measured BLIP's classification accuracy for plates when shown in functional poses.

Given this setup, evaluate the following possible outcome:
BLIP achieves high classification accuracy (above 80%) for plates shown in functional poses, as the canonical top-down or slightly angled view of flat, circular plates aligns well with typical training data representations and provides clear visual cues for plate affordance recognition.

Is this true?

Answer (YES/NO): NO